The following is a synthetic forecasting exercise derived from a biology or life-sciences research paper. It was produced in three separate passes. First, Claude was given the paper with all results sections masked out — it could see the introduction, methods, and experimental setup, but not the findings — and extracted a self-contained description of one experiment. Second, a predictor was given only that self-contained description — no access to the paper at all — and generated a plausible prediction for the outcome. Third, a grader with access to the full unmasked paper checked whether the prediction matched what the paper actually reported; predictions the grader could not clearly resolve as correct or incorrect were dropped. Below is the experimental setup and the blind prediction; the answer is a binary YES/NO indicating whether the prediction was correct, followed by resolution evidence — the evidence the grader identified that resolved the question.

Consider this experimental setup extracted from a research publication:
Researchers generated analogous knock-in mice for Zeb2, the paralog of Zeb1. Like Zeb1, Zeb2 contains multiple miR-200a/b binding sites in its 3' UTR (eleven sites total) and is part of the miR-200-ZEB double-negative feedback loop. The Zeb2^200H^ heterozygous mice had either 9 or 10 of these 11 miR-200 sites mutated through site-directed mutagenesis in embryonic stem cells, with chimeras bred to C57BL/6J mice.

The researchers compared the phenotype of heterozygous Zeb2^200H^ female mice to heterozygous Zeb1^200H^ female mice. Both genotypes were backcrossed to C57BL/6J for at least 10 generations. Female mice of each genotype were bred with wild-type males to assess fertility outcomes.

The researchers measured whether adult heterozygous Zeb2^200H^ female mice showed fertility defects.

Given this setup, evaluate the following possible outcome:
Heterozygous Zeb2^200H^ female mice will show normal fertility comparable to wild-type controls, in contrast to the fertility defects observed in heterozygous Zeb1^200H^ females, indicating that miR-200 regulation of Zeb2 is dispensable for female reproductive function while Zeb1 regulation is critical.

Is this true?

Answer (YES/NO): NO